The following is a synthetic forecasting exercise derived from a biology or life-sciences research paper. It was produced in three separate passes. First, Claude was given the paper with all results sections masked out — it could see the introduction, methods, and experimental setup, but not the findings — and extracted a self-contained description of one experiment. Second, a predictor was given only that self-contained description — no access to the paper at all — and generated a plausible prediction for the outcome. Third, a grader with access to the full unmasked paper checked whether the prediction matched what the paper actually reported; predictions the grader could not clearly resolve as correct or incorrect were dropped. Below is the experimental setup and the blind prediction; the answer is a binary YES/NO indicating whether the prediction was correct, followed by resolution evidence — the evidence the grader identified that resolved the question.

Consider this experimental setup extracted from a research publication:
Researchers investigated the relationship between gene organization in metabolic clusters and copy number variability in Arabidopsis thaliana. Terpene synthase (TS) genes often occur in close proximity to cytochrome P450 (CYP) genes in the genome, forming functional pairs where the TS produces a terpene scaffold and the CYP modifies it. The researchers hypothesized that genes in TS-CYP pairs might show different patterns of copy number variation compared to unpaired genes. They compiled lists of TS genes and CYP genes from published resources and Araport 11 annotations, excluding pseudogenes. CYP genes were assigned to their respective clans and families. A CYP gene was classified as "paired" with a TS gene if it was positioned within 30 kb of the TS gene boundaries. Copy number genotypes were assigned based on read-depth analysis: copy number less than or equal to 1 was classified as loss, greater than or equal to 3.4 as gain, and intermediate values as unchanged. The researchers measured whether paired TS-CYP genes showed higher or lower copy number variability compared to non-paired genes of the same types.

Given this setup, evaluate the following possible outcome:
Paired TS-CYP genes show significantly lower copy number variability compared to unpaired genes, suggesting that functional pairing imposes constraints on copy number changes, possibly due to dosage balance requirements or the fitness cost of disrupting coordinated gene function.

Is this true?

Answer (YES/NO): NO